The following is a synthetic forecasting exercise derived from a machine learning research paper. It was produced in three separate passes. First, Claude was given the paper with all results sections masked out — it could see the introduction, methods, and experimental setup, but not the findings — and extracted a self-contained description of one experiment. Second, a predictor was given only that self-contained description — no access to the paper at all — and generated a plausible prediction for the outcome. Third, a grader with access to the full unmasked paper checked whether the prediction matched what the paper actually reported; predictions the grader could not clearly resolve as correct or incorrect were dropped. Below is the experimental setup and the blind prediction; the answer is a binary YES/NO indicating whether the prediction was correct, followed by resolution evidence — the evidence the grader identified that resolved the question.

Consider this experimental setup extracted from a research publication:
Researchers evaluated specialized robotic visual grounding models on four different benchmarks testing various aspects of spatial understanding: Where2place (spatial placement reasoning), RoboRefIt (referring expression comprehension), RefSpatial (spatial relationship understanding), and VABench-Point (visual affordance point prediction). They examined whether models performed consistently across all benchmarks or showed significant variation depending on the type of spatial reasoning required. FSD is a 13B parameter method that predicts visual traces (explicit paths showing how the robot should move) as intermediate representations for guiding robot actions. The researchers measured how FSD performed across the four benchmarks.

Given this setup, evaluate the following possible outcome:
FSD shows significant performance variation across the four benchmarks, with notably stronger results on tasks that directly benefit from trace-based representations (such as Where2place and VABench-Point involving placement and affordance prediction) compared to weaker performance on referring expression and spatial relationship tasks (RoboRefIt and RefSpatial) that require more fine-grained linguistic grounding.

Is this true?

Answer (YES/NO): NO